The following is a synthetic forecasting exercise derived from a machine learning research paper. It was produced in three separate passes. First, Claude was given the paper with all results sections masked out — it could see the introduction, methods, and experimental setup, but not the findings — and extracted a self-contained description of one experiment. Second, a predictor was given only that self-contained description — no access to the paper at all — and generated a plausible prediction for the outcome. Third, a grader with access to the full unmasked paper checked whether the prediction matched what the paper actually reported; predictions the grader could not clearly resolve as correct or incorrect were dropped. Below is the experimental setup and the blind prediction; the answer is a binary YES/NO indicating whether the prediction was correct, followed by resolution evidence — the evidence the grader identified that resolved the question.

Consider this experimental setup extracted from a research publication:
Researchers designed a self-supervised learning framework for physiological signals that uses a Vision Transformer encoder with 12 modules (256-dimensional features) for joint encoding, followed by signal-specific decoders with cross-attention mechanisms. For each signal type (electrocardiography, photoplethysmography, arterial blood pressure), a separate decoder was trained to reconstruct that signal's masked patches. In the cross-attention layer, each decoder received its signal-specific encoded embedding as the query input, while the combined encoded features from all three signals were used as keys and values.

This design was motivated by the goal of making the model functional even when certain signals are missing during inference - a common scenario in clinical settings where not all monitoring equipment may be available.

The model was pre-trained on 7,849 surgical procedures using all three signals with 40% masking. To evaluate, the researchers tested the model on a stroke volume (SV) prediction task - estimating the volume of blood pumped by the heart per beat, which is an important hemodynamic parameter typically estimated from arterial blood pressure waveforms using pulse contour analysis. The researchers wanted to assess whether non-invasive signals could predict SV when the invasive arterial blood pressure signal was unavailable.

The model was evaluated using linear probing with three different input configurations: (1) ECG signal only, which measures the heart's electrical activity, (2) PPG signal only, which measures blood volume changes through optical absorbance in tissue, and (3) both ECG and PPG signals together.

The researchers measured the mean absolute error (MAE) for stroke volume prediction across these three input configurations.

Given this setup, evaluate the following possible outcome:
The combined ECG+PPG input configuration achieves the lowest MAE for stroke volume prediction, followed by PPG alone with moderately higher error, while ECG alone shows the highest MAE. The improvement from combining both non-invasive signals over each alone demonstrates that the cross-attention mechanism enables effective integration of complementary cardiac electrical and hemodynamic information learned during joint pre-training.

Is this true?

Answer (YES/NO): NO